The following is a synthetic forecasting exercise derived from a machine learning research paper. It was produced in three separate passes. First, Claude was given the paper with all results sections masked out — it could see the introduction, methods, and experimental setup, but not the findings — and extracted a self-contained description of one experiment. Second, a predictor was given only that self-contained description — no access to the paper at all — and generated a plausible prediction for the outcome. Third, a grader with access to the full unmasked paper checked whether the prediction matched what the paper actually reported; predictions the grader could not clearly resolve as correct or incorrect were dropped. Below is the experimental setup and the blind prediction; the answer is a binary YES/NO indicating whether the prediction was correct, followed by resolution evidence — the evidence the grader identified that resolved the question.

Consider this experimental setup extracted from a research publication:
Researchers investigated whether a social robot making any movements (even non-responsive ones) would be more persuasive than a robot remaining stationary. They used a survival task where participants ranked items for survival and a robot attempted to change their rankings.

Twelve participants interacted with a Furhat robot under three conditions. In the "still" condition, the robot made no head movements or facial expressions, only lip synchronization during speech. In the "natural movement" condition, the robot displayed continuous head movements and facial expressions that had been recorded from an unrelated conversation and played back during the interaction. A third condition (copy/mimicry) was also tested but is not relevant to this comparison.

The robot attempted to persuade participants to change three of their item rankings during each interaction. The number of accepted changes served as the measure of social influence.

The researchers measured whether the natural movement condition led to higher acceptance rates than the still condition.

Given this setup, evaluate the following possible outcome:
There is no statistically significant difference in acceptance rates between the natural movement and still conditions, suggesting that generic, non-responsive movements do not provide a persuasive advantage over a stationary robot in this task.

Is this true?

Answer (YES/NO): YES